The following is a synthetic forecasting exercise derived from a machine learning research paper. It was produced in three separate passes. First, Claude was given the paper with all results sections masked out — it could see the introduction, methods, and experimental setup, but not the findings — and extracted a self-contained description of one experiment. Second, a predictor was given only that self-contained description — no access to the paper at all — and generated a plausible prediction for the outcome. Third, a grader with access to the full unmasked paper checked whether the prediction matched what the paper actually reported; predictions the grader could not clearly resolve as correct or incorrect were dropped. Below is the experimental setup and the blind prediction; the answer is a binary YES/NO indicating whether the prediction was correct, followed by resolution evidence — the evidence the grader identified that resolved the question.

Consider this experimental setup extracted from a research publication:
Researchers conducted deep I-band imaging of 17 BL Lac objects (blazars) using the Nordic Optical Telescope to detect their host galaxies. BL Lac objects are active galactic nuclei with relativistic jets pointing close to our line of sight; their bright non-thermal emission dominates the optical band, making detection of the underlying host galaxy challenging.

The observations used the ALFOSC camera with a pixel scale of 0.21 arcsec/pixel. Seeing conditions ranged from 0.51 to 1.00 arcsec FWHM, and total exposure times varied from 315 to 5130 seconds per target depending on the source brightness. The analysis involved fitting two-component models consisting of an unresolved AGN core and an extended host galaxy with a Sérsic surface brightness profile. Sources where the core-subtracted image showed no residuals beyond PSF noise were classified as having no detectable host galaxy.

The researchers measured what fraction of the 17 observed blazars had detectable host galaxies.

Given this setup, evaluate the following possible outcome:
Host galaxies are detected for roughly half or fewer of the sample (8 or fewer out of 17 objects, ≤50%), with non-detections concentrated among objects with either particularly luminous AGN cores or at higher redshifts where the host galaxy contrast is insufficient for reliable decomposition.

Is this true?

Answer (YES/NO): NO